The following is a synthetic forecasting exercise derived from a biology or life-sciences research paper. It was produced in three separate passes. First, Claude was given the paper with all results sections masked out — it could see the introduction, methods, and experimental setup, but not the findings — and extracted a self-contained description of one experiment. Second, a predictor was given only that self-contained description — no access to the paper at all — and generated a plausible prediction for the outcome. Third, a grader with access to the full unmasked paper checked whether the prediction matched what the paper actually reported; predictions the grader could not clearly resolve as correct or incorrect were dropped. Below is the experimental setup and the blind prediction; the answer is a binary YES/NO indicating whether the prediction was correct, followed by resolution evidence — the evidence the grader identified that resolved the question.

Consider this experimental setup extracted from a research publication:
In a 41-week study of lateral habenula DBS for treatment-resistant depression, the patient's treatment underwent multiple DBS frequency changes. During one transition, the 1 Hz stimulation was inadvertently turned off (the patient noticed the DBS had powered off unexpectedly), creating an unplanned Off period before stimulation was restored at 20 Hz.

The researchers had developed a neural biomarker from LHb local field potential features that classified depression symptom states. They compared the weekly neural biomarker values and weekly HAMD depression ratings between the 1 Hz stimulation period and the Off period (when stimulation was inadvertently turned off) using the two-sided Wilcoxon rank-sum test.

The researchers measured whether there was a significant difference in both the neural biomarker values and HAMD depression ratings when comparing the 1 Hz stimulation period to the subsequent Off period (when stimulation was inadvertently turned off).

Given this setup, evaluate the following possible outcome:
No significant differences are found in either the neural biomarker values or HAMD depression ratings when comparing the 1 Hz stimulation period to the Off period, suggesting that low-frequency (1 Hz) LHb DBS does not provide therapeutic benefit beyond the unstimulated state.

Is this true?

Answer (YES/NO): YES